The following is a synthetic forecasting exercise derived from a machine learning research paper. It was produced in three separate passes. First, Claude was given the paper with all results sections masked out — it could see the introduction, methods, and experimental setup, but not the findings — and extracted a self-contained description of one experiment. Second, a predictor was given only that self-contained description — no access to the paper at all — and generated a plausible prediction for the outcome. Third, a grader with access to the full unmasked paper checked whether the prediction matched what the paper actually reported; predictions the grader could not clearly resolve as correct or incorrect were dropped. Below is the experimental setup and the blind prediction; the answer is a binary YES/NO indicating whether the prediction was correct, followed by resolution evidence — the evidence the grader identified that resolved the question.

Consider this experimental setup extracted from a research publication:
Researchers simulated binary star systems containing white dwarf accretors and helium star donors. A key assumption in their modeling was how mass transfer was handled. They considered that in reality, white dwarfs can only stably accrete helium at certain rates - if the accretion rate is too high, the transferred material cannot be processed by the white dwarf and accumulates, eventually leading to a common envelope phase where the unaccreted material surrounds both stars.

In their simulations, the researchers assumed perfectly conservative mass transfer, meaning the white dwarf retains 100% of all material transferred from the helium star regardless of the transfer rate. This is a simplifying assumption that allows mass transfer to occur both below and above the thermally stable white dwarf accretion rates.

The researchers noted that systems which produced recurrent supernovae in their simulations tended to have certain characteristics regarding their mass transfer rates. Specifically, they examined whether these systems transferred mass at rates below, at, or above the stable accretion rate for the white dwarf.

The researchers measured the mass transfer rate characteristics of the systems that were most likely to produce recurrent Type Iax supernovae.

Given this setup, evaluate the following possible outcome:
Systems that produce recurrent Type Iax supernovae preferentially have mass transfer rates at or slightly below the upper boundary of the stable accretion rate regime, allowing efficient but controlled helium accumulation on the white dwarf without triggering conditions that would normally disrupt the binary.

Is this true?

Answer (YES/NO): NO